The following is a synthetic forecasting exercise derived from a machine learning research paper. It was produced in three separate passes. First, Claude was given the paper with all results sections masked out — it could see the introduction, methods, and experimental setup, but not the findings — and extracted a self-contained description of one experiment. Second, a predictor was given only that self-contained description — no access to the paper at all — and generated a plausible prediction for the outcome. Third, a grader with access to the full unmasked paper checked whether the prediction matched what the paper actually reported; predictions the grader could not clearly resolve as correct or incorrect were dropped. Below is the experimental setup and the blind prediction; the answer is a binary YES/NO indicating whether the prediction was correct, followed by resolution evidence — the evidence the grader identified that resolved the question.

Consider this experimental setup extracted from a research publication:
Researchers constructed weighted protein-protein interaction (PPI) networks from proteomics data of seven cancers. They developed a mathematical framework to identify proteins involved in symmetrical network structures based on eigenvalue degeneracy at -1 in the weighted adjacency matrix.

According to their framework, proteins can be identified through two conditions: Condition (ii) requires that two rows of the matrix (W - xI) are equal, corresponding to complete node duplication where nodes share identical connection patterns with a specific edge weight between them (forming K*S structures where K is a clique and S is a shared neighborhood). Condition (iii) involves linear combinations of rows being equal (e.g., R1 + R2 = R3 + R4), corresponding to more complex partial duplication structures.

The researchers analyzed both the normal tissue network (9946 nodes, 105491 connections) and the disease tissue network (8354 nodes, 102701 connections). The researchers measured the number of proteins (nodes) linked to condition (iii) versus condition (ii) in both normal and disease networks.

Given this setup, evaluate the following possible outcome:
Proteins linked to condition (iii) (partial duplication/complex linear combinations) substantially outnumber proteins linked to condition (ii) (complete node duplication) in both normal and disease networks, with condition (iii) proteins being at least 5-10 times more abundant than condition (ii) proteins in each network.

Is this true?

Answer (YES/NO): NO